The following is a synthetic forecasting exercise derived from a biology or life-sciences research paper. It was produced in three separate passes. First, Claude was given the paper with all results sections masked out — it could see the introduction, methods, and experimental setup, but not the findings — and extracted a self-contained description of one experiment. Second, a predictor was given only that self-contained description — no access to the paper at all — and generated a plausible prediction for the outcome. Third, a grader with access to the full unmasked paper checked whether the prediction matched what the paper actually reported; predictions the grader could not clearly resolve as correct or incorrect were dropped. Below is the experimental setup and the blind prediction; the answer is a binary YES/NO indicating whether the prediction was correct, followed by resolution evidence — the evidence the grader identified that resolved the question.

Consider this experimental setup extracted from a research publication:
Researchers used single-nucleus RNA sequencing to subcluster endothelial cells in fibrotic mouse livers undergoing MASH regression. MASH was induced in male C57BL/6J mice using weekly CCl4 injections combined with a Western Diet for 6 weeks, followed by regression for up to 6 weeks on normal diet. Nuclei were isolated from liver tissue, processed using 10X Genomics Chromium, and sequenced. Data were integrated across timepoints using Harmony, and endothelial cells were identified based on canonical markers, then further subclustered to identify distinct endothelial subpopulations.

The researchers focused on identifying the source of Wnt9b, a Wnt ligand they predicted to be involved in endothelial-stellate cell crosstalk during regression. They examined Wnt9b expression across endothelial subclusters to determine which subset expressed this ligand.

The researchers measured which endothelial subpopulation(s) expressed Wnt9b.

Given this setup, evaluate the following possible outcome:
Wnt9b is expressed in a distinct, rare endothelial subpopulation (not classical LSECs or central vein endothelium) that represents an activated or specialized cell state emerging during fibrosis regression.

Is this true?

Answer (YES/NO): NO